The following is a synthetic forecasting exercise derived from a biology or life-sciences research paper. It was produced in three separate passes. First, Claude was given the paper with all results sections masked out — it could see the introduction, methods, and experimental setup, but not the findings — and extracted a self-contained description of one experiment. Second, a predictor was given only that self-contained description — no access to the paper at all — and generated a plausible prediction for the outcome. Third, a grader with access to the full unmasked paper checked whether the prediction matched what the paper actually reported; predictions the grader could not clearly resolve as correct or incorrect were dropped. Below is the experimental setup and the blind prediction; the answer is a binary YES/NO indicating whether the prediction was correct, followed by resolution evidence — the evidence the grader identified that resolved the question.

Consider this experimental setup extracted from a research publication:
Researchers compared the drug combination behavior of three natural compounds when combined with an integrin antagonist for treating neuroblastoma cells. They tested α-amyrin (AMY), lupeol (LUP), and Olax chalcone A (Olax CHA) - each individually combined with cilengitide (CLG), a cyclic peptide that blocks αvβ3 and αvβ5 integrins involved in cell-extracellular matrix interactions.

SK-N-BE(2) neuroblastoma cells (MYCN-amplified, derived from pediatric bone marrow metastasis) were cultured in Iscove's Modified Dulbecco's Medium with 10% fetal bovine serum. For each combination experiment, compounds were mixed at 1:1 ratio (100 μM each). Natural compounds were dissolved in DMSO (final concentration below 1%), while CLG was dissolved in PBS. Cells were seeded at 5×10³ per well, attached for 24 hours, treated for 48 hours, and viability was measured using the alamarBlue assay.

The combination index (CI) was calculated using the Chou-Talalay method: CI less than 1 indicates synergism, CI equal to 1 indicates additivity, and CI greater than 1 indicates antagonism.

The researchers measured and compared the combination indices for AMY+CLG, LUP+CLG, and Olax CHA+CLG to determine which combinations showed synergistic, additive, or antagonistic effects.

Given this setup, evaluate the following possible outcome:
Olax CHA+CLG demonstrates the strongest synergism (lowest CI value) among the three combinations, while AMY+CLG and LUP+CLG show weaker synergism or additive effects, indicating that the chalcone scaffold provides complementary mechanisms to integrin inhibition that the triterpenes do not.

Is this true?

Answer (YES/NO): NO